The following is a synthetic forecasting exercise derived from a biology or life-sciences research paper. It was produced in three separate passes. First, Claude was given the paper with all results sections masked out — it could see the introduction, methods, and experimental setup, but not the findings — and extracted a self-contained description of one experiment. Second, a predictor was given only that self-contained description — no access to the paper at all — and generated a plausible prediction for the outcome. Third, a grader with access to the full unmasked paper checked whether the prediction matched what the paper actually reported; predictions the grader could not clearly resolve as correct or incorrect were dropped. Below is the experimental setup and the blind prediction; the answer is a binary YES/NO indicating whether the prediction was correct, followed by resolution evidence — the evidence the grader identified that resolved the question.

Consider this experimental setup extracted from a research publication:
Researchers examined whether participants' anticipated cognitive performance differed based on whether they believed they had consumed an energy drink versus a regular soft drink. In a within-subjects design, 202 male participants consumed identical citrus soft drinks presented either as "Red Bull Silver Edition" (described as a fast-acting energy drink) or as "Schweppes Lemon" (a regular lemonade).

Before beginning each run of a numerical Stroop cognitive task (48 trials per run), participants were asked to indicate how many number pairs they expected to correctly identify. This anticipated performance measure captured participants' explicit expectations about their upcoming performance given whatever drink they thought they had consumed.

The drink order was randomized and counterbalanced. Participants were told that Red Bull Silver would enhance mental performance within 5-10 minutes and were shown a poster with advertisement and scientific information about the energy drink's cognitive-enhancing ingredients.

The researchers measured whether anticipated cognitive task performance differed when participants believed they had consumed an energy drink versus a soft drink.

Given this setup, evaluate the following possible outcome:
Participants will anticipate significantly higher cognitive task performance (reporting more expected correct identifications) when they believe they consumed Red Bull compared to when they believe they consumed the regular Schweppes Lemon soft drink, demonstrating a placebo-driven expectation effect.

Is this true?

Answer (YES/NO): NO